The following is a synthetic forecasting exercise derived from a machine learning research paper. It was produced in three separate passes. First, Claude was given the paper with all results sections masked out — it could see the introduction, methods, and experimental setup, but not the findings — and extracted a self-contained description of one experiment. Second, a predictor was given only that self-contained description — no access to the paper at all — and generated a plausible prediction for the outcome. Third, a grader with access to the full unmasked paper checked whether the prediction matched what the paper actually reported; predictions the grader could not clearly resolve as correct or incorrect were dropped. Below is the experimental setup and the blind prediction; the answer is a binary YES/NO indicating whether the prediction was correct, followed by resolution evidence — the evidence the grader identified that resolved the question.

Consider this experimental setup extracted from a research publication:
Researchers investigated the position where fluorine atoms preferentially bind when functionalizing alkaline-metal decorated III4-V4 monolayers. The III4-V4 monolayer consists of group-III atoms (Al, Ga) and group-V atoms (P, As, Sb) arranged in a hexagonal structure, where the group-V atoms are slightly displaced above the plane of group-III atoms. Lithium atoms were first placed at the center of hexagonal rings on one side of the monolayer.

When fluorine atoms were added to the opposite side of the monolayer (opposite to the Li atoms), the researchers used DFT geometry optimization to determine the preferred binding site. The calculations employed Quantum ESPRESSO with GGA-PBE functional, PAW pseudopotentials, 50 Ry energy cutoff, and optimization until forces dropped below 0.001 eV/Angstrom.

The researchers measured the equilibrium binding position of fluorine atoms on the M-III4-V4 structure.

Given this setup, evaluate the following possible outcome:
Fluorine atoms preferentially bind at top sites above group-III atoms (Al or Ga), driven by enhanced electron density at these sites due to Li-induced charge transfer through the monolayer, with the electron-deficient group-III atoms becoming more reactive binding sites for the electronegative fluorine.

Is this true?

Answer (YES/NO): NO